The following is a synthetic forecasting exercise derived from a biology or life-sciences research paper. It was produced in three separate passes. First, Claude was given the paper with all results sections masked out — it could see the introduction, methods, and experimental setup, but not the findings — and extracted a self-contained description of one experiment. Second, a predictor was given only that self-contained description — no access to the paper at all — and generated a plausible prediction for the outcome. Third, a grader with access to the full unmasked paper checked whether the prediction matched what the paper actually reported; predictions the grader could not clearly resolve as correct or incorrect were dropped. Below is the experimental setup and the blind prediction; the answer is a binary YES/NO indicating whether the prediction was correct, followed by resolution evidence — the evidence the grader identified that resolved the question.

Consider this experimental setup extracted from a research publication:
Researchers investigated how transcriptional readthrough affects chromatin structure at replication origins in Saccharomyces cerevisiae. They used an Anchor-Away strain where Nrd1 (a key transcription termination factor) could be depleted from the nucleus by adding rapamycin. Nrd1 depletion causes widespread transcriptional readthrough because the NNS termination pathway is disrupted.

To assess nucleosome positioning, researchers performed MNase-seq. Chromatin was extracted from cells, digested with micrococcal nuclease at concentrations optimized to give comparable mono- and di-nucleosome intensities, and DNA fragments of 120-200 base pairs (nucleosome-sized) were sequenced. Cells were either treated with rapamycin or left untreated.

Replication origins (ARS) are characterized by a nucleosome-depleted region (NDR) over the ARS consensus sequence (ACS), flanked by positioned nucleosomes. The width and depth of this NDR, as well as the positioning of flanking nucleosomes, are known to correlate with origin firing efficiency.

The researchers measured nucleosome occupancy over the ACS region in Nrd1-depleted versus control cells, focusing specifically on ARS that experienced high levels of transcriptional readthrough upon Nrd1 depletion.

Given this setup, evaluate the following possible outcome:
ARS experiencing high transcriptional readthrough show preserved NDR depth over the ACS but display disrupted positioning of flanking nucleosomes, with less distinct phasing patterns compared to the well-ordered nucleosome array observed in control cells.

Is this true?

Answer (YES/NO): NO